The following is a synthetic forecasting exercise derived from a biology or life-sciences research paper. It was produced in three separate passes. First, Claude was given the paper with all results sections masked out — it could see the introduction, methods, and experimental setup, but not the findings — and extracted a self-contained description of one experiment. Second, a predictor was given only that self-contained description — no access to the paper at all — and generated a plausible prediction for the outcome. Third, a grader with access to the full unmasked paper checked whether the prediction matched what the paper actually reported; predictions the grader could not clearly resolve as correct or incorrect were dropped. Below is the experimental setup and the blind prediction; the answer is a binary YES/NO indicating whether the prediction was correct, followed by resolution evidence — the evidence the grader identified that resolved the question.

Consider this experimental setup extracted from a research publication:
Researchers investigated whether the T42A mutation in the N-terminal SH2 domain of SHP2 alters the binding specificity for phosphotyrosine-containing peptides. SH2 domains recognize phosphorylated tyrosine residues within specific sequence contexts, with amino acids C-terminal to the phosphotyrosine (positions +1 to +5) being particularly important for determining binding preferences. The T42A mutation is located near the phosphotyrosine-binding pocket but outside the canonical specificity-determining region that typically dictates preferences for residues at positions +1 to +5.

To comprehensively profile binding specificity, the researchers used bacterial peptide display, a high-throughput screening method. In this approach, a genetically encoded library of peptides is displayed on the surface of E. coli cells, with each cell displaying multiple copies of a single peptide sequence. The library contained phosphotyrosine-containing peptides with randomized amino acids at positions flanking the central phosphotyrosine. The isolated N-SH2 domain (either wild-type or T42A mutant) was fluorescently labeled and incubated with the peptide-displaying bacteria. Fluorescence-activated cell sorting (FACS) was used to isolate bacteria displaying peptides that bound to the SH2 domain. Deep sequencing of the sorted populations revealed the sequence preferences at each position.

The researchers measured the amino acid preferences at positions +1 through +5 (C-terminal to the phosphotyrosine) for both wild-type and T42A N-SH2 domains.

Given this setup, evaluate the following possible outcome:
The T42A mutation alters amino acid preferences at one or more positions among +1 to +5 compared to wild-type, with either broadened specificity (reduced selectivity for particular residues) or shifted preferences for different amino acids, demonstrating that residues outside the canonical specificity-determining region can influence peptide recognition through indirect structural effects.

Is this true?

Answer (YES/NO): YES